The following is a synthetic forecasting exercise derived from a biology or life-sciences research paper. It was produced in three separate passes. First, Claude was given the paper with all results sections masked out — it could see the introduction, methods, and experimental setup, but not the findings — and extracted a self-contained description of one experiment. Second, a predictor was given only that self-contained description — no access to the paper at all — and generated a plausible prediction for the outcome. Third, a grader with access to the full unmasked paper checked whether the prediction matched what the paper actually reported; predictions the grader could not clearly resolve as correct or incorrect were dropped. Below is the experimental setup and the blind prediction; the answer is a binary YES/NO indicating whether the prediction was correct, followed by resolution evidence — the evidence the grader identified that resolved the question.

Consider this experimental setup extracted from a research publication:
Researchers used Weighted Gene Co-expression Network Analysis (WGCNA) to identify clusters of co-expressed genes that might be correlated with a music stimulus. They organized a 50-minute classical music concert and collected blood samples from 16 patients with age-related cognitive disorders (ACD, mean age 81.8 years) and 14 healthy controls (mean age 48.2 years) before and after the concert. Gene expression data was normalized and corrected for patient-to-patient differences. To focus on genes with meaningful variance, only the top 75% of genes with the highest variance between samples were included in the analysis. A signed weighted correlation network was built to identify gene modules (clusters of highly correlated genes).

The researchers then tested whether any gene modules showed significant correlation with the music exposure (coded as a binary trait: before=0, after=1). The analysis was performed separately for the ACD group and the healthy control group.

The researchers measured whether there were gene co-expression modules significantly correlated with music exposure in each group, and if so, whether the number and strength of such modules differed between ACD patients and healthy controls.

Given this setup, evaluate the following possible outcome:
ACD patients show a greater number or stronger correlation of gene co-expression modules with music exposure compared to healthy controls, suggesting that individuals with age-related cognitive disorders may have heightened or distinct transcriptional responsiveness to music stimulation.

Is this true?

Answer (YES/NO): YES